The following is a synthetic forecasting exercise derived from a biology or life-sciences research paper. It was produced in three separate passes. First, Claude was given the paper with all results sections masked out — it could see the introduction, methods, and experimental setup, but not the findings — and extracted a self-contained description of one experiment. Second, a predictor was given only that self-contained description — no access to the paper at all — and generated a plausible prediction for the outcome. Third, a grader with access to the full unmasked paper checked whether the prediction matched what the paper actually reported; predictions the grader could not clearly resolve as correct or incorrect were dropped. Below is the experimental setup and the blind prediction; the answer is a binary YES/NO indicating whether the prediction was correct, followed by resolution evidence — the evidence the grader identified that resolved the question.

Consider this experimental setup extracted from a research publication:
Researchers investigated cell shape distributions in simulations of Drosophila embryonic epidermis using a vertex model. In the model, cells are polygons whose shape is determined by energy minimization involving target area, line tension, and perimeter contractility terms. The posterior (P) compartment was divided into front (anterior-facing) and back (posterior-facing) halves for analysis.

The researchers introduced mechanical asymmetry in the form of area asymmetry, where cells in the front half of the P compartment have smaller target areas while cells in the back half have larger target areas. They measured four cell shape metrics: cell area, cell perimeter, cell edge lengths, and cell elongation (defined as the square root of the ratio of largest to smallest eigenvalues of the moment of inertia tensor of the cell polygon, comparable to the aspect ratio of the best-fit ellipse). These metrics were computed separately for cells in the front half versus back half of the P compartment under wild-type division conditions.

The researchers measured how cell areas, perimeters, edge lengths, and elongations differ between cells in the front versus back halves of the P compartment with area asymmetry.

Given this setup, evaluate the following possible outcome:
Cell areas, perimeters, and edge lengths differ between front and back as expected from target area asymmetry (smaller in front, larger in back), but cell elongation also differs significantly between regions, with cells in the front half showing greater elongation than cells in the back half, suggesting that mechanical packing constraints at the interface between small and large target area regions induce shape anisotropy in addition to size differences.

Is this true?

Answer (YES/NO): NO